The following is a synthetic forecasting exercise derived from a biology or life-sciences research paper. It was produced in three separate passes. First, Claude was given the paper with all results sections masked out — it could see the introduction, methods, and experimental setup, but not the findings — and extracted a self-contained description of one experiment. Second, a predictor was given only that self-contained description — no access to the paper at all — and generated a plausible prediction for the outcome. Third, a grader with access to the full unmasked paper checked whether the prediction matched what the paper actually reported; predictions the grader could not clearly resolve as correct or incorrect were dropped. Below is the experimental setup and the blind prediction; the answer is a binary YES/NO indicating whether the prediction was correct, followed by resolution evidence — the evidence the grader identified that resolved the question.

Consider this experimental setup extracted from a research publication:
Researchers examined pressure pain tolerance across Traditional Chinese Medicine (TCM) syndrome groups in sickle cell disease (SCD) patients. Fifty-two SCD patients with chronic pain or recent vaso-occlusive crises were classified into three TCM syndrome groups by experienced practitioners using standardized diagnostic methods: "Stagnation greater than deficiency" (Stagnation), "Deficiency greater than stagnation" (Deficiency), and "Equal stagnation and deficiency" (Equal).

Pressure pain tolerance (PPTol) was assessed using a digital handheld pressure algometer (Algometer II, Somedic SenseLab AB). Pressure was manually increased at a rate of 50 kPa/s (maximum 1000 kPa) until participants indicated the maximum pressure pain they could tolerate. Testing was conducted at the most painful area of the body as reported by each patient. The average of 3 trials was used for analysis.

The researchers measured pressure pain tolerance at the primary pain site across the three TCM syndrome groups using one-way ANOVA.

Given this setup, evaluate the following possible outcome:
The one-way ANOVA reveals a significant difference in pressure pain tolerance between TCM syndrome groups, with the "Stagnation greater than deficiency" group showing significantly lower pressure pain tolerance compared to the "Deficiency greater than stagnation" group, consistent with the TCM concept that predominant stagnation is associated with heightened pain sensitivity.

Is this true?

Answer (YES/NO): NO